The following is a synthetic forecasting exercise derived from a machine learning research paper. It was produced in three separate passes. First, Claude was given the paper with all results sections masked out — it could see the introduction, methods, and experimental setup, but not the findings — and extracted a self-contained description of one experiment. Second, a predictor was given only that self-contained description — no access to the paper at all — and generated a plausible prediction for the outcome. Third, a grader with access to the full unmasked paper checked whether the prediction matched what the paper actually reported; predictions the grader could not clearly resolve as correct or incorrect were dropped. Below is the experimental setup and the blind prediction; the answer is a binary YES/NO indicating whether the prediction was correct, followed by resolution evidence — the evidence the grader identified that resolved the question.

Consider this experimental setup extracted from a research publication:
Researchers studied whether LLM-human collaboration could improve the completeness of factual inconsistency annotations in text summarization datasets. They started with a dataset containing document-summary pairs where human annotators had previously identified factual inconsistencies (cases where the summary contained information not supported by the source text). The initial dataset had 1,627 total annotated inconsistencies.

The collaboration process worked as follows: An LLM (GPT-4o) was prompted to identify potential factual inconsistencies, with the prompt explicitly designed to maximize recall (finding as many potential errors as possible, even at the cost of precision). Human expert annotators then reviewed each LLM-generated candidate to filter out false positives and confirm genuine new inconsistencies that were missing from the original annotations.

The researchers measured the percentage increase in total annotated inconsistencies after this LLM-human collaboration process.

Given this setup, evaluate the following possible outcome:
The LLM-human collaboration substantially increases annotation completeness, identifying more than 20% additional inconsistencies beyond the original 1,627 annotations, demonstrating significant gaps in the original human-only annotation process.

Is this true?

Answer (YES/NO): YES